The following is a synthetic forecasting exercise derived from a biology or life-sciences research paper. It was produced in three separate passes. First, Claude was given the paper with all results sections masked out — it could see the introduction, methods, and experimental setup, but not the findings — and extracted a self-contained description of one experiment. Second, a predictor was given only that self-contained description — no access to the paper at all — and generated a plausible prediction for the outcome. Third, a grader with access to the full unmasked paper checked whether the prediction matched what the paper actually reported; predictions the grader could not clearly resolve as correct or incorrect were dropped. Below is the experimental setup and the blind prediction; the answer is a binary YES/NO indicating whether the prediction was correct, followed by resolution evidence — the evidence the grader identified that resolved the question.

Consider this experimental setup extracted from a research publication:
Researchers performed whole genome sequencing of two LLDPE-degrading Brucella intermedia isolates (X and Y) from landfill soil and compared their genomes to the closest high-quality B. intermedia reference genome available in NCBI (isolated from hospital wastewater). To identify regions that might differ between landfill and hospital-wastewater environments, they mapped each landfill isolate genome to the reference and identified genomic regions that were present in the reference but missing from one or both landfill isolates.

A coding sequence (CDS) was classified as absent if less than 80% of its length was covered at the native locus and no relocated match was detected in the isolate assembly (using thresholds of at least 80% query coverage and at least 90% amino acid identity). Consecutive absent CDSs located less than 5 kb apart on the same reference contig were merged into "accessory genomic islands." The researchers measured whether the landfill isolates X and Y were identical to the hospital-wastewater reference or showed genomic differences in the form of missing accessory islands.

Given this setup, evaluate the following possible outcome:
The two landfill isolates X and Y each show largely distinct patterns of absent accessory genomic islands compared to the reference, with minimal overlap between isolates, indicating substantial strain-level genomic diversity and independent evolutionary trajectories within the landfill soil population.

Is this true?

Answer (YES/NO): NO